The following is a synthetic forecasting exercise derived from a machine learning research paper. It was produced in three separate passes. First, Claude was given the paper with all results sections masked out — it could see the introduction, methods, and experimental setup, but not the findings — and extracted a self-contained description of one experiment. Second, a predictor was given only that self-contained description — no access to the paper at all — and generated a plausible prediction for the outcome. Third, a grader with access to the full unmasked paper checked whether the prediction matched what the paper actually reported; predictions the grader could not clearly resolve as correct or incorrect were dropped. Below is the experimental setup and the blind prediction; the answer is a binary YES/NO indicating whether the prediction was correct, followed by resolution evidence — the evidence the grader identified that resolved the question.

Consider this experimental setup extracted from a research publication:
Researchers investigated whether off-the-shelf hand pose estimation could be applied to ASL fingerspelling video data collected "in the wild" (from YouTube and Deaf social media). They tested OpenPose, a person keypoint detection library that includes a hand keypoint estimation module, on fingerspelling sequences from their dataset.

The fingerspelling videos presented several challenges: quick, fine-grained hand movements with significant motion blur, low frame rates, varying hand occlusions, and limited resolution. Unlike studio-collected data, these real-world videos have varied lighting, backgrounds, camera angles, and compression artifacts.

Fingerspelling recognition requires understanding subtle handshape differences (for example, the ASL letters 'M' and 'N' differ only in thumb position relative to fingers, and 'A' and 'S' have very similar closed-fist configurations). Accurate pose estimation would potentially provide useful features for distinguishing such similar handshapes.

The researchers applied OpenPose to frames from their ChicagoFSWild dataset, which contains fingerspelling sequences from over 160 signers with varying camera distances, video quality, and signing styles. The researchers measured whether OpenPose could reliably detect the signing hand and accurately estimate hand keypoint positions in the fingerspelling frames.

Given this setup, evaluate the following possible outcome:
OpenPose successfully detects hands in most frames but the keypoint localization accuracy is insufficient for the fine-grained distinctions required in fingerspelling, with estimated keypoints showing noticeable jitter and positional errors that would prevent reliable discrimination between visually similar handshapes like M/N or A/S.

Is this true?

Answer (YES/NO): NO